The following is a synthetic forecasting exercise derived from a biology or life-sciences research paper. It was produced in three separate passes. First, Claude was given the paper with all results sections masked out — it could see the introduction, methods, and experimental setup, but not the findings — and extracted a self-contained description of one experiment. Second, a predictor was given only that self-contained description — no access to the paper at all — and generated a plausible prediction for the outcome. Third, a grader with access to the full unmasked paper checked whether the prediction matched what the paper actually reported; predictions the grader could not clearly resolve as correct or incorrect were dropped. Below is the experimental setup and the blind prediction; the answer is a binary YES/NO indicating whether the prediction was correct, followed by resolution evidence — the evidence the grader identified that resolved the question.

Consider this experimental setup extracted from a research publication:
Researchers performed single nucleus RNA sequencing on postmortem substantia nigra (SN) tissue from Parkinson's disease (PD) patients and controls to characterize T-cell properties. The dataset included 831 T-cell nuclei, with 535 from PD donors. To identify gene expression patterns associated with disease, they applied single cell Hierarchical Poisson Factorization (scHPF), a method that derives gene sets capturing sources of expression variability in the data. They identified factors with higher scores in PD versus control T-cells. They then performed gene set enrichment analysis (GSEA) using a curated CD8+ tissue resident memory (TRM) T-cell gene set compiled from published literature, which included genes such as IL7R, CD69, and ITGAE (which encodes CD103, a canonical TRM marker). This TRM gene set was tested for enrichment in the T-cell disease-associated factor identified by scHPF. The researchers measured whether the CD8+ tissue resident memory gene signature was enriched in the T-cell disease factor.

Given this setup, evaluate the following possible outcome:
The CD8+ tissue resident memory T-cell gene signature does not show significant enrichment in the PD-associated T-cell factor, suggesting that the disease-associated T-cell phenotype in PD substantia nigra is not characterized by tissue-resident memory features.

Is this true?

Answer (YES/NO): NO